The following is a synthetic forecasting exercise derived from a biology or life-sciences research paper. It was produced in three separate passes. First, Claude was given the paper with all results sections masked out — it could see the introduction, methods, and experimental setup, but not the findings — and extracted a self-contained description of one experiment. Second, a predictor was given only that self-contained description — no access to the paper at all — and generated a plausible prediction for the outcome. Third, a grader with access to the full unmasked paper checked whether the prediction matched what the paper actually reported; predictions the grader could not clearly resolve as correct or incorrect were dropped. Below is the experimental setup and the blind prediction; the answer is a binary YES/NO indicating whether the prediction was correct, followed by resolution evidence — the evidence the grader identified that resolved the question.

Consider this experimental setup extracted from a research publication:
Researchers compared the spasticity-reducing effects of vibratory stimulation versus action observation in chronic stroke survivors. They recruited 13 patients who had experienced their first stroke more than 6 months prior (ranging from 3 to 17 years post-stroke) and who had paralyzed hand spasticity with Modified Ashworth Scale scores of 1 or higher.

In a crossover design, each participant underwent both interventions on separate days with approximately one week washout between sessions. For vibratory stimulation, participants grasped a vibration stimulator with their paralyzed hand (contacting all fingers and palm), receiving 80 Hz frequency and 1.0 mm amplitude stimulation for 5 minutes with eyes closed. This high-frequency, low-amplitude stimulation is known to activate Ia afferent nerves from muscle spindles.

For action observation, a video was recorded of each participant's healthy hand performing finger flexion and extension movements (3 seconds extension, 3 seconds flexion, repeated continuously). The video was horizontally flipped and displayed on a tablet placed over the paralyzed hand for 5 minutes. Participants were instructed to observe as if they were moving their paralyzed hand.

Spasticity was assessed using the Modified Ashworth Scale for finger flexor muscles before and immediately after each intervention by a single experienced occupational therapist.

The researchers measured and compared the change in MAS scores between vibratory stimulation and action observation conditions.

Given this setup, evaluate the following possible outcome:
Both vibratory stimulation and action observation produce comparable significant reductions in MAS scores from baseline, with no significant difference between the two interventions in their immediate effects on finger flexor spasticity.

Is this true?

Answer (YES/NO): NO